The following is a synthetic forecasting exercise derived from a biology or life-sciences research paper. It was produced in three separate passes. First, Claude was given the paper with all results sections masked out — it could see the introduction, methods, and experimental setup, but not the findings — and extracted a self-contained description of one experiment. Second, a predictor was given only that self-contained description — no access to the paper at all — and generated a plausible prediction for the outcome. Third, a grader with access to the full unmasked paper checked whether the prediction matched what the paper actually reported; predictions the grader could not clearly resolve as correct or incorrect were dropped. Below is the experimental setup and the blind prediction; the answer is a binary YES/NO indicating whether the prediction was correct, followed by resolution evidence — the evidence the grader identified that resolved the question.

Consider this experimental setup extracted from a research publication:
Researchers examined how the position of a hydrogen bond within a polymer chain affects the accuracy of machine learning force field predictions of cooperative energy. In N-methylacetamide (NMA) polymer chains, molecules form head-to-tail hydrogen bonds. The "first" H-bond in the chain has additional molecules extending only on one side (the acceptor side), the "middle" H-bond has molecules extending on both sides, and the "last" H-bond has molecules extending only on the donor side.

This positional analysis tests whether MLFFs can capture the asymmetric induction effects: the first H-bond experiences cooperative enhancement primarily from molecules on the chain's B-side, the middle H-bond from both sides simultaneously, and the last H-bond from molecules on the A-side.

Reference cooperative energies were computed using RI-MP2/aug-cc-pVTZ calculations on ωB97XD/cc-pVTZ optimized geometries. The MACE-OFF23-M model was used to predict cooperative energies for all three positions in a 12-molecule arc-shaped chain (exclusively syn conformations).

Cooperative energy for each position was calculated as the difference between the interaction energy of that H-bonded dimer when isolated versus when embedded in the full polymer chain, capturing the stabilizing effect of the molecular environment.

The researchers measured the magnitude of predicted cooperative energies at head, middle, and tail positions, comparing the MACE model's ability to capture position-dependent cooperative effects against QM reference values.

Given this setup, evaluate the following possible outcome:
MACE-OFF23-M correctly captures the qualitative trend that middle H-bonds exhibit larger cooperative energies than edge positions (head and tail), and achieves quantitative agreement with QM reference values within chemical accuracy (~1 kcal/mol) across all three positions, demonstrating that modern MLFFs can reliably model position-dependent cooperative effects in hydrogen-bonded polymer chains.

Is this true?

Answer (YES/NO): NO